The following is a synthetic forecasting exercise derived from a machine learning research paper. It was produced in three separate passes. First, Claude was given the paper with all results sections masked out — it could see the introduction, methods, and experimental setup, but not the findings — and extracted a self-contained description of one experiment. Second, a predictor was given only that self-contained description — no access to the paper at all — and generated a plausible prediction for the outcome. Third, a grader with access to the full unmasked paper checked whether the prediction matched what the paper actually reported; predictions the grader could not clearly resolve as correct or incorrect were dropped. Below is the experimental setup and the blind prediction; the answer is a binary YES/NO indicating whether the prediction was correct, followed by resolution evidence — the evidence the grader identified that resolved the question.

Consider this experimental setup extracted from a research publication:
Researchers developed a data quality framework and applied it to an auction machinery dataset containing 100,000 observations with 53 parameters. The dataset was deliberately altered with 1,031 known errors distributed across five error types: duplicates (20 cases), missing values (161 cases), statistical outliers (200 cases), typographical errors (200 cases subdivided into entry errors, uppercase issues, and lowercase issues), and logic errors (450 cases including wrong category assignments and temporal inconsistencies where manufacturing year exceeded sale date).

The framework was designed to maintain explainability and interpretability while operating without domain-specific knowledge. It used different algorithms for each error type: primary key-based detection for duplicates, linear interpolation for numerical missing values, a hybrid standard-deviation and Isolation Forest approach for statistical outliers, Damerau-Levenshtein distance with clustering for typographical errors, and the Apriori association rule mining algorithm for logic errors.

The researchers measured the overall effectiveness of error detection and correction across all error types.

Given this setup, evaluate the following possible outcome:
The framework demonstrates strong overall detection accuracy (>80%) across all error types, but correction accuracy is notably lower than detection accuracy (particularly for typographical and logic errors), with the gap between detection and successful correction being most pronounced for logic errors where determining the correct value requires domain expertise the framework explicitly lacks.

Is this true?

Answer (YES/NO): NO